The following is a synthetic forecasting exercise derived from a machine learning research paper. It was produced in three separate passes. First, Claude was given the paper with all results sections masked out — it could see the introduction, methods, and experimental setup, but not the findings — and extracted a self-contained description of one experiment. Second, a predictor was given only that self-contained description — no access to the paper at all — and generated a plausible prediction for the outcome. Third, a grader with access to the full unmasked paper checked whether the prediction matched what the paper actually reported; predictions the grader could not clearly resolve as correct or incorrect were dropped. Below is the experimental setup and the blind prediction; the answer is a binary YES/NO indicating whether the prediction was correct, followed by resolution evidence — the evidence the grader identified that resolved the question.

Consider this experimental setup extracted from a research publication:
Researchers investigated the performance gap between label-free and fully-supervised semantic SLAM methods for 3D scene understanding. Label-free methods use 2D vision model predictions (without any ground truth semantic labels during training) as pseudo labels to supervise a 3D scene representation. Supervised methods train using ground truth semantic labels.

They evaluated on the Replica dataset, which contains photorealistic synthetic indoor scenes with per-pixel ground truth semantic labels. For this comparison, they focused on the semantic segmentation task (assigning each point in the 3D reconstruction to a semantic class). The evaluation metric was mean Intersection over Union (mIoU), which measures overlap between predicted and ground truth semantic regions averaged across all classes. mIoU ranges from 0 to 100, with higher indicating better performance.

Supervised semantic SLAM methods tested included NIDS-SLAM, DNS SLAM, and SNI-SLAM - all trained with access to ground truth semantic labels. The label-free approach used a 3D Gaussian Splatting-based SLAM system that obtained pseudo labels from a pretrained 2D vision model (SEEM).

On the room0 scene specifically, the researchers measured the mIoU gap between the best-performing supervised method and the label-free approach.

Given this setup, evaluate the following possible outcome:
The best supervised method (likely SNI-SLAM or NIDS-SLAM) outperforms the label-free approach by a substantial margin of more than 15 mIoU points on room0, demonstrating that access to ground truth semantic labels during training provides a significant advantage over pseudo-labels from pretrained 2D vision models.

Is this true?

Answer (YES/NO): YES